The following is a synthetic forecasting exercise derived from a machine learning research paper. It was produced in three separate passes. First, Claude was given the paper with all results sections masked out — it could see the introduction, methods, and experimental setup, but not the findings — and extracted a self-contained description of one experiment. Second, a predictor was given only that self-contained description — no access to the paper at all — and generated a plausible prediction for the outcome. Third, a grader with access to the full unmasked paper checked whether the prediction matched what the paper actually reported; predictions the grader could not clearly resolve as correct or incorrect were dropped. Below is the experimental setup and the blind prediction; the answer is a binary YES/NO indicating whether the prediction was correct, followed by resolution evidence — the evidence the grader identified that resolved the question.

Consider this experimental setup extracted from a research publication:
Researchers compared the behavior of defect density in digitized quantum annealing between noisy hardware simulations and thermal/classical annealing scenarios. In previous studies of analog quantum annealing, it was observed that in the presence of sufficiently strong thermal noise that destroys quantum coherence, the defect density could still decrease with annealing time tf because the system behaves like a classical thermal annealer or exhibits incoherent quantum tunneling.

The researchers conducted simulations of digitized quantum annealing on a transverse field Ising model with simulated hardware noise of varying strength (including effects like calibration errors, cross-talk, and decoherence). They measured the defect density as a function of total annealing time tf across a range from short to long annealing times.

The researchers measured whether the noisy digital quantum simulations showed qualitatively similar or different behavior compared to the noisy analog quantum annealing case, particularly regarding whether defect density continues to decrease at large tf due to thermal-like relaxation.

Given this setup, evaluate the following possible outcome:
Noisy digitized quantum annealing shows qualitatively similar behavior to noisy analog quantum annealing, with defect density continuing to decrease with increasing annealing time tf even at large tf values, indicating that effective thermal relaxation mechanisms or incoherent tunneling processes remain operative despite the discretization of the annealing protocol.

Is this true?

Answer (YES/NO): NO